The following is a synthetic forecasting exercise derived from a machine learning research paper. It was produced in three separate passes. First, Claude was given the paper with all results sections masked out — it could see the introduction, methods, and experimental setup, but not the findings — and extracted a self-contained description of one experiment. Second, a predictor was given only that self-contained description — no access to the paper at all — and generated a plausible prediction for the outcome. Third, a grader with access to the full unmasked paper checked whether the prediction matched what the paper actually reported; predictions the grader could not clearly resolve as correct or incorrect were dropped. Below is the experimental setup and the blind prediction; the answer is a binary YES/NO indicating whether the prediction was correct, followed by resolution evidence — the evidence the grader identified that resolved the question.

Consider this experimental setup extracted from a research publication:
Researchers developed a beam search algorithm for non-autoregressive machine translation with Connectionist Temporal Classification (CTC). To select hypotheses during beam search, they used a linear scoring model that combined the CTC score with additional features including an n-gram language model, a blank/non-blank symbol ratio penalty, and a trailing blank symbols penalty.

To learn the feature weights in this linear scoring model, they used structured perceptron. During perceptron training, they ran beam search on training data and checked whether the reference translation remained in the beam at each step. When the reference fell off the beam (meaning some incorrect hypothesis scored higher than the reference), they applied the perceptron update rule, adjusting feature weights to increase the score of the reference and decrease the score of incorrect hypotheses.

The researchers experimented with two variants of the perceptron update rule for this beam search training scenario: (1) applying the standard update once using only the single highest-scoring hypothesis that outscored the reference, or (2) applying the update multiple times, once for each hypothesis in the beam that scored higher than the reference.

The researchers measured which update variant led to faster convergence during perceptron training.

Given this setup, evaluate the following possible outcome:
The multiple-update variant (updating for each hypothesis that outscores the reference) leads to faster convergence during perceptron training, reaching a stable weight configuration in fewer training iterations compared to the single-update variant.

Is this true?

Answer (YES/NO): YES